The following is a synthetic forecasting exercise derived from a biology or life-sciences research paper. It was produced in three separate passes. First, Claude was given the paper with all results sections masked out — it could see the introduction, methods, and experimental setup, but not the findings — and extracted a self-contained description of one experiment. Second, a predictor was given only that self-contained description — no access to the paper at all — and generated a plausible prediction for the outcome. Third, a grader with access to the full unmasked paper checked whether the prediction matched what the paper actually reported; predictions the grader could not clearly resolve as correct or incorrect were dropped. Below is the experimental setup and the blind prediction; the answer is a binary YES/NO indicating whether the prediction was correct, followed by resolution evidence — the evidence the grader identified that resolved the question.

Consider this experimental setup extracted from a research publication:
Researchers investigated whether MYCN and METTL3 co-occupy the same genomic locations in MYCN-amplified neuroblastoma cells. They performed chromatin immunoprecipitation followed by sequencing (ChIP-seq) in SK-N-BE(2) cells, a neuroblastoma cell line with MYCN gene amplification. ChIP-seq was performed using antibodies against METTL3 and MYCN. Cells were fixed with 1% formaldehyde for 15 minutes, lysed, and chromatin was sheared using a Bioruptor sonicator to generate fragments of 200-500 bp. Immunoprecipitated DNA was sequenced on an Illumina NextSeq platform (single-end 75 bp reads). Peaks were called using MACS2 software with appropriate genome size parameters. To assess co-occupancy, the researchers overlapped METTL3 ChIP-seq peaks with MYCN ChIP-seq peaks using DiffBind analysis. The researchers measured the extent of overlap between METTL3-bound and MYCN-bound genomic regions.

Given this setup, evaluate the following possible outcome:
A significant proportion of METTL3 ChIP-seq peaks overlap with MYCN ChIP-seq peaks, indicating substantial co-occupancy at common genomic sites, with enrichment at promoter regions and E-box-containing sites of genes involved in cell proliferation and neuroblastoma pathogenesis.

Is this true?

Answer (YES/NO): NO